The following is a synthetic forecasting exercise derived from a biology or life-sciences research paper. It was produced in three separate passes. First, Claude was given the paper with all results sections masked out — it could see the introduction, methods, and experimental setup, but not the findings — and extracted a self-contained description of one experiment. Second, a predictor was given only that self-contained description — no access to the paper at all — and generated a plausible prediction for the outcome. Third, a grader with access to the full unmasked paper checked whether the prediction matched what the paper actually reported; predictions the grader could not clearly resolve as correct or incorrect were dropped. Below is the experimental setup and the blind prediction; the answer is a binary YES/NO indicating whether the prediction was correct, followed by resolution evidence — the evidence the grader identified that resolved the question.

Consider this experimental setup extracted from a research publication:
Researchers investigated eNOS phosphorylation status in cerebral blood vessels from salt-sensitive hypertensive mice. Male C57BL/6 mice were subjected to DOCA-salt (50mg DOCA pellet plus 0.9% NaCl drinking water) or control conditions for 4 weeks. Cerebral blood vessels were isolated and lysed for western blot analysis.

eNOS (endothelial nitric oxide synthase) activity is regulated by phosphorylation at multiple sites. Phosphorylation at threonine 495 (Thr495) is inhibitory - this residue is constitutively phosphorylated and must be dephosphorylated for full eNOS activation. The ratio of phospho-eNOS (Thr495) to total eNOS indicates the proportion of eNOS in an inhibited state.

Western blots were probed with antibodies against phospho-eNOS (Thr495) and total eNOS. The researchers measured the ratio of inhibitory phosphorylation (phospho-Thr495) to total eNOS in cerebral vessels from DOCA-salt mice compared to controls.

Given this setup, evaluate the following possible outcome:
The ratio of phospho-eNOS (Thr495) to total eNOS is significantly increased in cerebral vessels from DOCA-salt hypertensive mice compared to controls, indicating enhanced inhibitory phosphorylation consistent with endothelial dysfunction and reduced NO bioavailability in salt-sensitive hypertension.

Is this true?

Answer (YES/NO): YES